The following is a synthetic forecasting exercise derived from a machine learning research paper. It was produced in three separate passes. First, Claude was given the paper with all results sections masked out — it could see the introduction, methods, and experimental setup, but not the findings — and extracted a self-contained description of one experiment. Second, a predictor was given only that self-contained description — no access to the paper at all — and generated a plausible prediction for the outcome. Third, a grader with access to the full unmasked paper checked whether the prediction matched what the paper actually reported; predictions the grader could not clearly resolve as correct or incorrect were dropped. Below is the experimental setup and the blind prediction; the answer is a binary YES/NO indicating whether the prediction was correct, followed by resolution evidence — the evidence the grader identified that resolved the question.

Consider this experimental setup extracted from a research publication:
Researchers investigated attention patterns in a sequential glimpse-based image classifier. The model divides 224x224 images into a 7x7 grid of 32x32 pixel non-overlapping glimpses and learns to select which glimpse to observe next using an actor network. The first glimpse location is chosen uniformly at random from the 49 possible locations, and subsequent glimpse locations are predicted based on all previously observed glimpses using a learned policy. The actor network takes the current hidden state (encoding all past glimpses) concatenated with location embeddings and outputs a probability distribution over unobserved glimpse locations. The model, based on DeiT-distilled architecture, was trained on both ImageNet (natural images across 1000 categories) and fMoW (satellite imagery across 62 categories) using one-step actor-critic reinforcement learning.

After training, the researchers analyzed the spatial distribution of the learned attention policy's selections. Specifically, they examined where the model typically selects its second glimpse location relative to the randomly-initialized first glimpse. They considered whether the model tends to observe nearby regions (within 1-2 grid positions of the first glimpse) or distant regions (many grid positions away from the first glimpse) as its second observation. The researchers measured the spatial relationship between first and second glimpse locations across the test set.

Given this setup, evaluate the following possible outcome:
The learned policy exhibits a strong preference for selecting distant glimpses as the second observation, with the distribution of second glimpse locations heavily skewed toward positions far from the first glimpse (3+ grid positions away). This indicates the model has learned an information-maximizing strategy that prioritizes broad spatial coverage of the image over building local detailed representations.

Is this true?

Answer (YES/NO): NO